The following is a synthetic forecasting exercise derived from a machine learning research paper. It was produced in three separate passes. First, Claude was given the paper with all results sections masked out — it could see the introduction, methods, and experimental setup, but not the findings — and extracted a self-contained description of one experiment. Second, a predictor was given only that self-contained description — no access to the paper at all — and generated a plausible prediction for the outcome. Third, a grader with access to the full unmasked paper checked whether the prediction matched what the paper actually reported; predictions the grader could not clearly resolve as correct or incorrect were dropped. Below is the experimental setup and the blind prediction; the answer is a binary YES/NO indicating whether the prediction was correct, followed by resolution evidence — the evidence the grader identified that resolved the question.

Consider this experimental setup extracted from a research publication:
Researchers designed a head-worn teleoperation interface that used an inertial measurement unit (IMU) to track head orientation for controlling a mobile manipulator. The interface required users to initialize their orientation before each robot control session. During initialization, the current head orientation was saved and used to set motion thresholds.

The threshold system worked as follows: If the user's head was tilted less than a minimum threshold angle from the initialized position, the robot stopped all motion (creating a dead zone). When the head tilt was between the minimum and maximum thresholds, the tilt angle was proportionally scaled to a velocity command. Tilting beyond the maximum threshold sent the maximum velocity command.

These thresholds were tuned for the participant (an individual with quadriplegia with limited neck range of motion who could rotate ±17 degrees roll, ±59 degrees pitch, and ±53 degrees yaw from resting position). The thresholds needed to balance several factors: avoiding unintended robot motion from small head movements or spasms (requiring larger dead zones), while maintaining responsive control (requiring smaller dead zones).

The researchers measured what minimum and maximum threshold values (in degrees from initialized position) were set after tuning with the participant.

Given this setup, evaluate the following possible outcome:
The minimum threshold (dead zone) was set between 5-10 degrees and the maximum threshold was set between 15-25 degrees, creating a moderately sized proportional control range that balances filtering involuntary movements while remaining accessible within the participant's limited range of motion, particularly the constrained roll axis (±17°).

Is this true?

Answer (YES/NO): NO